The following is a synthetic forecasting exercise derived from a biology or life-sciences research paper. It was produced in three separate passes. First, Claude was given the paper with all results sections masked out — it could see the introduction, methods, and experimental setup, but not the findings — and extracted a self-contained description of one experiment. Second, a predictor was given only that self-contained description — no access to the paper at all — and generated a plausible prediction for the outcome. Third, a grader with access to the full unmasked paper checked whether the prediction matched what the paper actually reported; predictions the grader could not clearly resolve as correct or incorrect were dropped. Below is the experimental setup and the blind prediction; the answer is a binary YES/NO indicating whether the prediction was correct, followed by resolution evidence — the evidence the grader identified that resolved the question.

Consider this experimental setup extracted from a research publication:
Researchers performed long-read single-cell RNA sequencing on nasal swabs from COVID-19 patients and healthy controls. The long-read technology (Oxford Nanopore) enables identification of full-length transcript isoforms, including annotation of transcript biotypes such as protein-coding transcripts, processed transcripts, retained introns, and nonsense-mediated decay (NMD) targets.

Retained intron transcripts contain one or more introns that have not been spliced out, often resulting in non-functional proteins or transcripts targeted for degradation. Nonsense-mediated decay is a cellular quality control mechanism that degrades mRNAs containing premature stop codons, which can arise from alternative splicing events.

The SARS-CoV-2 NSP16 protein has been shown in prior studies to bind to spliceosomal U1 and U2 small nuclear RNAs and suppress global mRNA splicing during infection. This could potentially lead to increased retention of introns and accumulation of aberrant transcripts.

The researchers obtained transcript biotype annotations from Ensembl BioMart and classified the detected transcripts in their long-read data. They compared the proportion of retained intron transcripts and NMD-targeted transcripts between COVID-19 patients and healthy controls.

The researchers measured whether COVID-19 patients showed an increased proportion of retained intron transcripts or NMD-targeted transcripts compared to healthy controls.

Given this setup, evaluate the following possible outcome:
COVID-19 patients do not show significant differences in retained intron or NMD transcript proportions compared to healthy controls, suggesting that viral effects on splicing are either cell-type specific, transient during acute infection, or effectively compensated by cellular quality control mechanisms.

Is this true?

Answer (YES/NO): NO